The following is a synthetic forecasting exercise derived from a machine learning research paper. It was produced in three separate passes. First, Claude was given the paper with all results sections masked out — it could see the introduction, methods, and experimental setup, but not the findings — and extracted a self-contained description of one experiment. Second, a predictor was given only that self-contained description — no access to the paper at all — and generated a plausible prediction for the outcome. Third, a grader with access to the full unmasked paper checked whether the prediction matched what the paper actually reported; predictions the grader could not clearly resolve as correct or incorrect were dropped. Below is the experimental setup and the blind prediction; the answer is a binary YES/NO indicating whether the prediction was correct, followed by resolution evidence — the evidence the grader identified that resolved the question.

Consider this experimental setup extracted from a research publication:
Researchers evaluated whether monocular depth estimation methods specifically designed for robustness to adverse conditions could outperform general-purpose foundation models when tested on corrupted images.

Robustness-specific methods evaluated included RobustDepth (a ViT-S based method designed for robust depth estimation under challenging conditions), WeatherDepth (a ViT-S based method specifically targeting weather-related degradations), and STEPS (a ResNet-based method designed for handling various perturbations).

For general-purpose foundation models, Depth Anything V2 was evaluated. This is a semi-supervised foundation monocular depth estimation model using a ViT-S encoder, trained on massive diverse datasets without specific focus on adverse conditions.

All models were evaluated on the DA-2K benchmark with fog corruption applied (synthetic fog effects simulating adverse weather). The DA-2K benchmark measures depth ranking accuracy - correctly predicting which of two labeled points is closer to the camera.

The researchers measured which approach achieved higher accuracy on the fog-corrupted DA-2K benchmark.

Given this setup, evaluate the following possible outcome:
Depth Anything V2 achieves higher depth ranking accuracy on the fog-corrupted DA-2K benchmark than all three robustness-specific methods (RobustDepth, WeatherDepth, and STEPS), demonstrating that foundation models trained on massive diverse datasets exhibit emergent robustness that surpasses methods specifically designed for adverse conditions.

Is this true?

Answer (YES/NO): YES